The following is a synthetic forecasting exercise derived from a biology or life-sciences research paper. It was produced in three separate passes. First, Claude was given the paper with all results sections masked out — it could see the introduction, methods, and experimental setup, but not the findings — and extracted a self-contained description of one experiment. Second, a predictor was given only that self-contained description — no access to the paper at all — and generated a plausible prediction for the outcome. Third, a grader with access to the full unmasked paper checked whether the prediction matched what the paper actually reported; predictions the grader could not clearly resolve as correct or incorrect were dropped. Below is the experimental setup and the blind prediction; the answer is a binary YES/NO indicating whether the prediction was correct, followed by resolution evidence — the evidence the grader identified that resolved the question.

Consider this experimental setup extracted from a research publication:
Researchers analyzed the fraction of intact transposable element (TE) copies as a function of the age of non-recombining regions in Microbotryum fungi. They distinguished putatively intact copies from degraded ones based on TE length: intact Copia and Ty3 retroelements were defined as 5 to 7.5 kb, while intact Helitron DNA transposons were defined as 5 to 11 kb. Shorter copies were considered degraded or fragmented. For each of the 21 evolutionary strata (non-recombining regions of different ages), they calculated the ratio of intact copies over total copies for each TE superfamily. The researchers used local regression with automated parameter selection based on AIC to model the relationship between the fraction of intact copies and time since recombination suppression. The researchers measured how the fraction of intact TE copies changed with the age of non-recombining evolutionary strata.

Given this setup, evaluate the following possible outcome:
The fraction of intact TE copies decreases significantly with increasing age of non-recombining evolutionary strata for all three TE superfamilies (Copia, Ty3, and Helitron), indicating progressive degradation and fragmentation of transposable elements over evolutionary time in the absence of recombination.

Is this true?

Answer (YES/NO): NO